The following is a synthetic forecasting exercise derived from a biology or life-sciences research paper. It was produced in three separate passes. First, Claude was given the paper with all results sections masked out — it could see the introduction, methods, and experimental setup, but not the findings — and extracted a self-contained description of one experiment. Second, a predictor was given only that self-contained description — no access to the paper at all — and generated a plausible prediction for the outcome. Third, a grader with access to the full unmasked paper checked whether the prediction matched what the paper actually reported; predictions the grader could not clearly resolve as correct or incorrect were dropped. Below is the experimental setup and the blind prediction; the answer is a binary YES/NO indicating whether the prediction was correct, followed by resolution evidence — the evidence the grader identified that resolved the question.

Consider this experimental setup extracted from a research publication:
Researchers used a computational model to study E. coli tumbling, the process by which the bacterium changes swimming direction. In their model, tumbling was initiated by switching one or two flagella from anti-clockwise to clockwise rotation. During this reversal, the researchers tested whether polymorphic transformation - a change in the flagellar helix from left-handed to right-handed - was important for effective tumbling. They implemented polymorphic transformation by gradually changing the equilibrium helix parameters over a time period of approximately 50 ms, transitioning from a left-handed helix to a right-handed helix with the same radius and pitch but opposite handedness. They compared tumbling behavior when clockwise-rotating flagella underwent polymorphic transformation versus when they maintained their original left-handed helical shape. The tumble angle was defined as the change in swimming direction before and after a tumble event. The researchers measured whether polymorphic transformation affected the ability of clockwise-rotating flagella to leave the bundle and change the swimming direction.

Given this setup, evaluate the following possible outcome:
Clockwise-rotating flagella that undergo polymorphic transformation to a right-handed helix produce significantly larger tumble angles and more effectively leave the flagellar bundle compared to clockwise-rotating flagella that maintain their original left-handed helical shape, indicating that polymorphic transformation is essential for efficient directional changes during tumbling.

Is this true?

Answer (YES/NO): YES